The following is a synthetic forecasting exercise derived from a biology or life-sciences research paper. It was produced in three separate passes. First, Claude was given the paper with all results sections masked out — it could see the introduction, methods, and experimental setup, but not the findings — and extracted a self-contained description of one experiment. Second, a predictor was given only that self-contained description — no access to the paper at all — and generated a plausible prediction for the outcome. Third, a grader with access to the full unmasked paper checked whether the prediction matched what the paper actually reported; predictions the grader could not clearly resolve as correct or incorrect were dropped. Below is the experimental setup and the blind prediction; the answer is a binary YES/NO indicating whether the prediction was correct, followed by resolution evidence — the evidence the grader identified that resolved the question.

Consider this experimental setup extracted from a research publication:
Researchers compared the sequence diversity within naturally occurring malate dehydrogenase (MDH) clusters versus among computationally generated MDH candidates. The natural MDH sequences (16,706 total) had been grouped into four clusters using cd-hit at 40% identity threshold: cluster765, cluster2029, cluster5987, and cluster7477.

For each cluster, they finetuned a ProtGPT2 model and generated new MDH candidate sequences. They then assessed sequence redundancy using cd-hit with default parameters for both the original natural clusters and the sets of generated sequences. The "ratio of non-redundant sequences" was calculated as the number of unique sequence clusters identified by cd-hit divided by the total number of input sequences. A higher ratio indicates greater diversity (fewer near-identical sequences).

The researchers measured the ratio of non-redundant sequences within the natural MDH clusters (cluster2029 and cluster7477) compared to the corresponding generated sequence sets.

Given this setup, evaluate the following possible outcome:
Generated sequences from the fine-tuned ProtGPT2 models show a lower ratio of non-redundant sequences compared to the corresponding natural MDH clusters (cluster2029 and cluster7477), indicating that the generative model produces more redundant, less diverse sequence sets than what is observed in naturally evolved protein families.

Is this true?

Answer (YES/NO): NO